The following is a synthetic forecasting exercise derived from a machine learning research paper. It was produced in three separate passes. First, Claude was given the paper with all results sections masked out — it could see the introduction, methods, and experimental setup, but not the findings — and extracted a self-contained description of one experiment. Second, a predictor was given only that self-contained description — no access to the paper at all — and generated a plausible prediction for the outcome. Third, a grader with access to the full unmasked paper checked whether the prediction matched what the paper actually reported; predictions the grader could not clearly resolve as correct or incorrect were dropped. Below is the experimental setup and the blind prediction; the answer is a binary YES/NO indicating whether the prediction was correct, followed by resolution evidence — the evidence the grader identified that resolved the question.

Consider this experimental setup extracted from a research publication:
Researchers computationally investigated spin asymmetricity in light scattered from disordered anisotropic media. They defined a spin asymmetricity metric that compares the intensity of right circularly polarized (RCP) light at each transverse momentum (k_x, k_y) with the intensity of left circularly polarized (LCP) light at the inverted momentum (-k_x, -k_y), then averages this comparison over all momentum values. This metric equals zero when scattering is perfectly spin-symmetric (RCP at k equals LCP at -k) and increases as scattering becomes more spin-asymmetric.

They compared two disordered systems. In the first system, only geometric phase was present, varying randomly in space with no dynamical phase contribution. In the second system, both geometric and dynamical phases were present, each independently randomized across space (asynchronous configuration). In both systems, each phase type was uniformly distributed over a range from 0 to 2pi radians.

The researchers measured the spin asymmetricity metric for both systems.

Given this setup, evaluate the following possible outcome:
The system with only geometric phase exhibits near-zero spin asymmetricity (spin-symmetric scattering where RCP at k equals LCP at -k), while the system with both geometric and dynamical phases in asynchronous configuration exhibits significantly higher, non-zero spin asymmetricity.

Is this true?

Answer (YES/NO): YES